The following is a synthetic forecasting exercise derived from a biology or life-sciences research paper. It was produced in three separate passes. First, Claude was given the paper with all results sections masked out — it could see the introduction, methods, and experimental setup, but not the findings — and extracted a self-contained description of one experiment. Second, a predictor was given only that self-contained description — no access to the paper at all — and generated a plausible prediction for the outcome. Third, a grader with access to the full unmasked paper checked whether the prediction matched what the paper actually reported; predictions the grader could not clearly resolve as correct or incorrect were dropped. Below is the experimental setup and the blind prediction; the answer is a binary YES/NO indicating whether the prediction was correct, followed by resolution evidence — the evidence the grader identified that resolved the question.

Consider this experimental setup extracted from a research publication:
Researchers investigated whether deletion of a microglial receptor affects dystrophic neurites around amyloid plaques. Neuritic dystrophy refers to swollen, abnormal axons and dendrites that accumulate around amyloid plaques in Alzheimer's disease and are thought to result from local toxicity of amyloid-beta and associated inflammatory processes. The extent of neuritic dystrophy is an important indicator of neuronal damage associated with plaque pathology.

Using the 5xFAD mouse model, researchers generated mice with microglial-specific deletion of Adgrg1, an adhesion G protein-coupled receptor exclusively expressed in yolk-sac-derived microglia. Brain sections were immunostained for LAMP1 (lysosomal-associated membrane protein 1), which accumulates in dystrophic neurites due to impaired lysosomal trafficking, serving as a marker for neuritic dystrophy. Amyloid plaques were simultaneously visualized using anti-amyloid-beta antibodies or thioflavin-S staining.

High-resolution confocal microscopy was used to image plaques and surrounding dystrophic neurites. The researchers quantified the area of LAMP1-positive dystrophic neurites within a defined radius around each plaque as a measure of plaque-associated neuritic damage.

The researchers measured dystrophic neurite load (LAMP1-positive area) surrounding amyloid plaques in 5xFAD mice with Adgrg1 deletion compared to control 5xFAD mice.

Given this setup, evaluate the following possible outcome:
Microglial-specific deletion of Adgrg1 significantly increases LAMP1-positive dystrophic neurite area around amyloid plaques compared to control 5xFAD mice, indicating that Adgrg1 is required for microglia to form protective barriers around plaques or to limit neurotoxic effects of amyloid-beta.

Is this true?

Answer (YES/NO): YES